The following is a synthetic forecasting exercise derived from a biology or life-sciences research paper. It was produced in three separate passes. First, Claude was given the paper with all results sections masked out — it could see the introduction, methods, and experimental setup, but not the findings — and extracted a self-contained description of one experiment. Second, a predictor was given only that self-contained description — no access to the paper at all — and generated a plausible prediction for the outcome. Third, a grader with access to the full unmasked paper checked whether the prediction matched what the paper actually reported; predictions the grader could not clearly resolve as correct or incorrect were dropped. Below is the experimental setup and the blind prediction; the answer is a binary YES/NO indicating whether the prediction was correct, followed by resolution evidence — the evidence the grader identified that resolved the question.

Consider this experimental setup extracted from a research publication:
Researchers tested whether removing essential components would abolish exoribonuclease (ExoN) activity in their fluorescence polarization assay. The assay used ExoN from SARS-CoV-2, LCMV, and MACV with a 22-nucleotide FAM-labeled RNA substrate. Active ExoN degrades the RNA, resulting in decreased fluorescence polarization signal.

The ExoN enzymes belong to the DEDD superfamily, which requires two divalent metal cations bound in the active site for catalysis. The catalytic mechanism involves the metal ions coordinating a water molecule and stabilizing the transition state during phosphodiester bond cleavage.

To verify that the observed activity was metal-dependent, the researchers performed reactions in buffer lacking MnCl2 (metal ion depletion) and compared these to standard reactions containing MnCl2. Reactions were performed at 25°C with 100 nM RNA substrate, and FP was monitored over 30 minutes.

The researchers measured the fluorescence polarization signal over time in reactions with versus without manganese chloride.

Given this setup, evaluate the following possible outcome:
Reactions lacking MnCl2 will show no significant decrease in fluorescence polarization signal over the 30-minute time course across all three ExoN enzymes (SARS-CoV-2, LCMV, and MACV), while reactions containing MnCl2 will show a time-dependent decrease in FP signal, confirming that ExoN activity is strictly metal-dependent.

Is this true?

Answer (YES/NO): YES